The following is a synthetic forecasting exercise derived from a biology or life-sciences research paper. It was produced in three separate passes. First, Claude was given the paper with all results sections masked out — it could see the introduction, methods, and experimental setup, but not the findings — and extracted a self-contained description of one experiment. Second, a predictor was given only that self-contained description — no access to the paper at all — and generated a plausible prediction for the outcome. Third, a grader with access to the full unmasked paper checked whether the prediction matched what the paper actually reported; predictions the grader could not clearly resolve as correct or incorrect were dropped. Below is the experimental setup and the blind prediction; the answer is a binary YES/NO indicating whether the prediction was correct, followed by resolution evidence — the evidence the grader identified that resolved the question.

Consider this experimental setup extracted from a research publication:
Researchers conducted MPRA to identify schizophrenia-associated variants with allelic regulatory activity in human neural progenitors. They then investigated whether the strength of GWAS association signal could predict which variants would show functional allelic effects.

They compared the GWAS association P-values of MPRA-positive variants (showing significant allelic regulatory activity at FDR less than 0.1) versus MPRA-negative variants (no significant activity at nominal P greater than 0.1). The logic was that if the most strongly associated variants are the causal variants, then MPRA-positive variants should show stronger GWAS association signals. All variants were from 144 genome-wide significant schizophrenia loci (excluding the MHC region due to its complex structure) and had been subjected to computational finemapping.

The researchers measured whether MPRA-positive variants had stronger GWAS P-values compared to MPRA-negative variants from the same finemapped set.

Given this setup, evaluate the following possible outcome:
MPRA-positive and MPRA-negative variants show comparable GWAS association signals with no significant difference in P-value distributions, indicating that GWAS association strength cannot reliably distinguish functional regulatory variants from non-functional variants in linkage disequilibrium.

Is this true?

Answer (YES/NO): YES